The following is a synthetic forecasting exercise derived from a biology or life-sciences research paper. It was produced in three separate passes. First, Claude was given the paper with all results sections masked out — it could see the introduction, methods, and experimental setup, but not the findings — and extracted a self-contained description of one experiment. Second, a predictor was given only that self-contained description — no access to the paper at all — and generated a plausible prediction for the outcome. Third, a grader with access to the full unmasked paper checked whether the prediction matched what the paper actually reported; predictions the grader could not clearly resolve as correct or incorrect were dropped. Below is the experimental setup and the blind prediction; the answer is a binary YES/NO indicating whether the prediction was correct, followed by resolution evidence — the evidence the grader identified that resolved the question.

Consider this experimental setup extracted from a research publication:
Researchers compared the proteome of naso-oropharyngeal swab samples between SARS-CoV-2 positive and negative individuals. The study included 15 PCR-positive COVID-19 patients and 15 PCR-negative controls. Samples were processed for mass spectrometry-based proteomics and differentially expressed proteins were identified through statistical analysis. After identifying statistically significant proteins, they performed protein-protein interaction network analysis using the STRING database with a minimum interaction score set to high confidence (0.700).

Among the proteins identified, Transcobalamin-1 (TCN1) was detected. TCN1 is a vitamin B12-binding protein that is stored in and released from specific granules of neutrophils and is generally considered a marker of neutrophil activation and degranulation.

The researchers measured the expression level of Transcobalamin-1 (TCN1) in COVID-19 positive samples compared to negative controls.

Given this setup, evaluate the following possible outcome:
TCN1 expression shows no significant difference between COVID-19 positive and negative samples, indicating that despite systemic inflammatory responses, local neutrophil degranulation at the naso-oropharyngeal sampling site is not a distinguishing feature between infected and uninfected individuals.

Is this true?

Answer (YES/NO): NO